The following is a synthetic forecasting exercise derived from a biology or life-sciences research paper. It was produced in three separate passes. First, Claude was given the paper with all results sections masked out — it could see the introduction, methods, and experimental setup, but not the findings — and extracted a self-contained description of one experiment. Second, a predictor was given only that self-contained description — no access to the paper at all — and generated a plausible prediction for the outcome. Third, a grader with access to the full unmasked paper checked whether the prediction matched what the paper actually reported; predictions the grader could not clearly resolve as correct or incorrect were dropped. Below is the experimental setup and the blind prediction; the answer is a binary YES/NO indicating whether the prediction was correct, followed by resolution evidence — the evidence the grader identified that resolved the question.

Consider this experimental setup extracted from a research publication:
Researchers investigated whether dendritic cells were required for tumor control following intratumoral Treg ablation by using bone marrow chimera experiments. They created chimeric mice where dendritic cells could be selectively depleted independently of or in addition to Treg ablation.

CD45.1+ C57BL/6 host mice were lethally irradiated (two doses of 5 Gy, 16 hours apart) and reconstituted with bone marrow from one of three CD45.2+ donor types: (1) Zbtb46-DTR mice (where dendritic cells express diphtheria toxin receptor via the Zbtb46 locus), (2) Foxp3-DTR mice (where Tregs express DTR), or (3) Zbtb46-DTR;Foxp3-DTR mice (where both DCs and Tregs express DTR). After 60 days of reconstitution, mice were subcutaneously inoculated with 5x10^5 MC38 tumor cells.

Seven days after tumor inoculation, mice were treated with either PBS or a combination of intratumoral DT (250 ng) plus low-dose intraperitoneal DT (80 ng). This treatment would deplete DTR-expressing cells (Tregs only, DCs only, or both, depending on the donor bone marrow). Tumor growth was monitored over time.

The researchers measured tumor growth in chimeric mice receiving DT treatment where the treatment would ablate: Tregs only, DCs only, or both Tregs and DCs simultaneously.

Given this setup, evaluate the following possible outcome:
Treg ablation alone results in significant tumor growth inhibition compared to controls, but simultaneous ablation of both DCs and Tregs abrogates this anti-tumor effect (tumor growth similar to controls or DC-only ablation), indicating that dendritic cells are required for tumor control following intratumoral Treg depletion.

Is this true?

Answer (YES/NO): YES